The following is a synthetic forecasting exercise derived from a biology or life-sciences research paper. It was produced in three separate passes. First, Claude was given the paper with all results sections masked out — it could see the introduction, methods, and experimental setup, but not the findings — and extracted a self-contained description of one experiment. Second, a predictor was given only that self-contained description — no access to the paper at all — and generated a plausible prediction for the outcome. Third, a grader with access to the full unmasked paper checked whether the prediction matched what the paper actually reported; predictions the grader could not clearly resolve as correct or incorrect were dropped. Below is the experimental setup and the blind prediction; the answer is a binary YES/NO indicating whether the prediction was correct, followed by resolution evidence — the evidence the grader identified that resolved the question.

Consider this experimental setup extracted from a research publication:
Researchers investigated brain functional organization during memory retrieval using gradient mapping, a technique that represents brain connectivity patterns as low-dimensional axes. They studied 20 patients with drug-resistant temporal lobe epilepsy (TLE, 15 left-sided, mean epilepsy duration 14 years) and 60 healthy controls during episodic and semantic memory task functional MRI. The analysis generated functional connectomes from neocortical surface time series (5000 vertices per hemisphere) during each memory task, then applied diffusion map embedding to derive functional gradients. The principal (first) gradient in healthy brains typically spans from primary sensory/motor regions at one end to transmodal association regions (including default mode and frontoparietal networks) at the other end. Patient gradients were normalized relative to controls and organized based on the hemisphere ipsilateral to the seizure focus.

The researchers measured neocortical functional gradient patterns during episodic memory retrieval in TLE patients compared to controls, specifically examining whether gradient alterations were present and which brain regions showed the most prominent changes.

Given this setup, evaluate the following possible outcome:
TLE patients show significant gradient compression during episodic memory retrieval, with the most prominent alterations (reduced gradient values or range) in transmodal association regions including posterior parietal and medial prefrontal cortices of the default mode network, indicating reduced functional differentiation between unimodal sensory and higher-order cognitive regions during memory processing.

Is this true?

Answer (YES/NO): NO